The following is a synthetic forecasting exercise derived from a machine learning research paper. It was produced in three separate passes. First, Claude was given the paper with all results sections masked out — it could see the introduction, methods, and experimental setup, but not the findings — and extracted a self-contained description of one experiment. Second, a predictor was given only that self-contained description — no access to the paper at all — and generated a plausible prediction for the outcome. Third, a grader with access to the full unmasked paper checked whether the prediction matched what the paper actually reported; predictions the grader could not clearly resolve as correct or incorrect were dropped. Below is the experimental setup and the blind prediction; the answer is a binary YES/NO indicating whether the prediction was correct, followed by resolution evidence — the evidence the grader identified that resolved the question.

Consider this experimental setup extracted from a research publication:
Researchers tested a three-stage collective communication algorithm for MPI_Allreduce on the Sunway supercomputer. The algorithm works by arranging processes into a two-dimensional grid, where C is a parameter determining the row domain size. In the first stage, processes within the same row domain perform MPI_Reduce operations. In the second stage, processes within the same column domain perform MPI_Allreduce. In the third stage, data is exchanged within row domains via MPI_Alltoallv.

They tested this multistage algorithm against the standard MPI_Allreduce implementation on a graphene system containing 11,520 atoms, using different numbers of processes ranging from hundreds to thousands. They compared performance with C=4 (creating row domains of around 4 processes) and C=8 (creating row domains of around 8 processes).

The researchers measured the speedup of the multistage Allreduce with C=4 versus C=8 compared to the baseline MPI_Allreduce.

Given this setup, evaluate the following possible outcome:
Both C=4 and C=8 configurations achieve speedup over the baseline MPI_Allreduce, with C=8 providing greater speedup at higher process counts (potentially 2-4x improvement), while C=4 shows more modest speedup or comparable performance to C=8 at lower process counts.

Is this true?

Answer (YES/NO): NO